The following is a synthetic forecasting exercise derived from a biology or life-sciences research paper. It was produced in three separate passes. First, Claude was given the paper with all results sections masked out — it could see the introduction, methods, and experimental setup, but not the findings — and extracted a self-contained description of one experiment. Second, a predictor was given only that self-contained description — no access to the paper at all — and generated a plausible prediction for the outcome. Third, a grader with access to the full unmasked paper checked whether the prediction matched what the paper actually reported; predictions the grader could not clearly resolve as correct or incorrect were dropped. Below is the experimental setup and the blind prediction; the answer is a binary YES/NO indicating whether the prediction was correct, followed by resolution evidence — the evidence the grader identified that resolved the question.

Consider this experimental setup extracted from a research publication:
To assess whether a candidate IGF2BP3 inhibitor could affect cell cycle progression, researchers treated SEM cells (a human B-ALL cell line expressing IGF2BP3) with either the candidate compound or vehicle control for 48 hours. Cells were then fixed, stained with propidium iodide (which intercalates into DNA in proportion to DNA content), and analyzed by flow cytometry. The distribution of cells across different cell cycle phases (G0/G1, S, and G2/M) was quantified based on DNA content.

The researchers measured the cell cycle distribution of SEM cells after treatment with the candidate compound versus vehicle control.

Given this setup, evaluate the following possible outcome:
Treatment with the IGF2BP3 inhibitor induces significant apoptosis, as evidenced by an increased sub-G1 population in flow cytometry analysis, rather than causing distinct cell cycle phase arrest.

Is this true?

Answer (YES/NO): YES